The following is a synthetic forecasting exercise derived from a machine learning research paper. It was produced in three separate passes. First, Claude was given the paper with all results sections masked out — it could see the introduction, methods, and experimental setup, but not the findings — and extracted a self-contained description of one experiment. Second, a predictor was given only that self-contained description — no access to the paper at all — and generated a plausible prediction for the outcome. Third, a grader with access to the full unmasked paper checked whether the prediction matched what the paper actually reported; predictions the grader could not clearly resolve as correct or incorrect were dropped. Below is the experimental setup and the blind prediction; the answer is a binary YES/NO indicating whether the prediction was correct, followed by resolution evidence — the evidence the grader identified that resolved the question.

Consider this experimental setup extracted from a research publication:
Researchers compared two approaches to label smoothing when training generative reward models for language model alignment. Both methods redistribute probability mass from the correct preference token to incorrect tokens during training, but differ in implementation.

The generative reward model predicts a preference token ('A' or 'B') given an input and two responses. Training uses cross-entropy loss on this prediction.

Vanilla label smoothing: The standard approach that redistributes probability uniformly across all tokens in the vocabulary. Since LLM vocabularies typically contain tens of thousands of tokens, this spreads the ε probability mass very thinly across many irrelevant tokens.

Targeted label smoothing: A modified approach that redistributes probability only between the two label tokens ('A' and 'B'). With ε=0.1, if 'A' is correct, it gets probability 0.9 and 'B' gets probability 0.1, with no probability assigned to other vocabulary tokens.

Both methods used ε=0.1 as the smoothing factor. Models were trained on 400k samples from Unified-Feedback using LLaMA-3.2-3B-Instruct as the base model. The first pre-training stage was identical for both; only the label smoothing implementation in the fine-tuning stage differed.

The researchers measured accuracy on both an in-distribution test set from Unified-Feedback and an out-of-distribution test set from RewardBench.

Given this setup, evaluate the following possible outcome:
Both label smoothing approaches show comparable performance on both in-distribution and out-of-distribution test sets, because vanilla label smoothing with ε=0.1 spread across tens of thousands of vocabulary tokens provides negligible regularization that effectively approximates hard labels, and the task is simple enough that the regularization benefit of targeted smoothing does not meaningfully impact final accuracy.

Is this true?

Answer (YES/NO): NO